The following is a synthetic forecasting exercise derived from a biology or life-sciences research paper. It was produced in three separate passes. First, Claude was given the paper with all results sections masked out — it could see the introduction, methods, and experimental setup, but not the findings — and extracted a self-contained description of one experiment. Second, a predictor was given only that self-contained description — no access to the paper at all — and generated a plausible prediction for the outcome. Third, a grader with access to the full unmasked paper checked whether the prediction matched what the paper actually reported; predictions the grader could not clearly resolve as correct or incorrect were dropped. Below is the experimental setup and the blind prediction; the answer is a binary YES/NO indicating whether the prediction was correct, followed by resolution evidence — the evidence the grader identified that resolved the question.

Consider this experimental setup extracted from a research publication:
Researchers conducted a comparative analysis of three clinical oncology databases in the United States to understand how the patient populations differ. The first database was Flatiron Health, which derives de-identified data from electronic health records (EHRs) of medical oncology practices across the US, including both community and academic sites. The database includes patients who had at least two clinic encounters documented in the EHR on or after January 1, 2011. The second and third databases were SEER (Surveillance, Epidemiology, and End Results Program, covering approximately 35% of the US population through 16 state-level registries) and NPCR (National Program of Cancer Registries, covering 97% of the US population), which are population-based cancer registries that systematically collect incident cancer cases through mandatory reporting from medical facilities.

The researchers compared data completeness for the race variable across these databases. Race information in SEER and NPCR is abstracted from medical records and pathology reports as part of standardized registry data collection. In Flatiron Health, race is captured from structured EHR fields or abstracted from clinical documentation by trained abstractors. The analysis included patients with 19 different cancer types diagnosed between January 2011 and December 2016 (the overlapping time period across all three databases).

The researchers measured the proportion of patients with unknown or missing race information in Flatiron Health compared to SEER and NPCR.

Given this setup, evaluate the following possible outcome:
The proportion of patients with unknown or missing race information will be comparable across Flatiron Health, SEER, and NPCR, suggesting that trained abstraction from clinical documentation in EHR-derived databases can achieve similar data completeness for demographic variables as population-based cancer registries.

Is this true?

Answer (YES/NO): NO